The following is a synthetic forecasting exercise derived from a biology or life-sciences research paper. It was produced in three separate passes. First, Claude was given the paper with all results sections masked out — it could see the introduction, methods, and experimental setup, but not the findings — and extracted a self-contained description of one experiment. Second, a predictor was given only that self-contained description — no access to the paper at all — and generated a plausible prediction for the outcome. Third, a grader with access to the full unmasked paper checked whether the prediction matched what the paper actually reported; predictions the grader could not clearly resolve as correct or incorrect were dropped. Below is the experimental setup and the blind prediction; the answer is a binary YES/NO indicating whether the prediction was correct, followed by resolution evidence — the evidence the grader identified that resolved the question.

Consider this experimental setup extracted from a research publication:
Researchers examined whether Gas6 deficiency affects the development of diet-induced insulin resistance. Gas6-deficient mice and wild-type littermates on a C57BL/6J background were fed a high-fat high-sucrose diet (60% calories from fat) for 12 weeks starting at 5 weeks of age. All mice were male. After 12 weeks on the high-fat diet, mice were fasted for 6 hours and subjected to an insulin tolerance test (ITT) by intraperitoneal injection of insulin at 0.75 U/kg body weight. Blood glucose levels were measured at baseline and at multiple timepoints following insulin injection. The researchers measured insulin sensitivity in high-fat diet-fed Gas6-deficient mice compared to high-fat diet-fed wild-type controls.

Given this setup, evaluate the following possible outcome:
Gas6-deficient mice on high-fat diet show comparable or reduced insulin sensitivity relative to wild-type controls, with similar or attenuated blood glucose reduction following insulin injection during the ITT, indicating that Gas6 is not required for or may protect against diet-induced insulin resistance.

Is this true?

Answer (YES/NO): NO